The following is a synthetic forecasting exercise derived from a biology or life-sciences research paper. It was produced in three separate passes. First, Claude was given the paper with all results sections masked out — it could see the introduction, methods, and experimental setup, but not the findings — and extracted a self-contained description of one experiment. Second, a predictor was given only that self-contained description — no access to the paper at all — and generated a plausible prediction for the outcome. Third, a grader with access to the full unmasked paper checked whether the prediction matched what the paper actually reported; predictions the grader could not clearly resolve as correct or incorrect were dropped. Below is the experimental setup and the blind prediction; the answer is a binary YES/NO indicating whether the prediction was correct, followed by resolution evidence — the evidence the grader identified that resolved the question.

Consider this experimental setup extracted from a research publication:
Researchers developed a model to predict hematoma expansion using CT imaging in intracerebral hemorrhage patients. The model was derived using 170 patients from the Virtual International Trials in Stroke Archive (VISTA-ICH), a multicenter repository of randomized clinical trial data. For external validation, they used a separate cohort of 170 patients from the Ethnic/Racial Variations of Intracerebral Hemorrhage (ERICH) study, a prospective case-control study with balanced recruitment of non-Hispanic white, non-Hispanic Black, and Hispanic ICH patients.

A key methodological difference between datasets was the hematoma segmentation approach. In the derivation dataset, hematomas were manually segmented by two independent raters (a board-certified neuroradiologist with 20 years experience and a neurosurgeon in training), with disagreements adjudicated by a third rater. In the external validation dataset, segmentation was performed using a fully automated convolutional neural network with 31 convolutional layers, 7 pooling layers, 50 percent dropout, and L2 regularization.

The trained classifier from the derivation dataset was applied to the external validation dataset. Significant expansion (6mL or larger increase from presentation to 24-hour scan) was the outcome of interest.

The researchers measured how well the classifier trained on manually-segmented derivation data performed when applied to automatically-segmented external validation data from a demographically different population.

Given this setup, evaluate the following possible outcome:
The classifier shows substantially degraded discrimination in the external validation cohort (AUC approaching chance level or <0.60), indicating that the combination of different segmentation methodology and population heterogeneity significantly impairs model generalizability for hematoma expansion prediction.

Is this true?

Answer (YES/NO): NO